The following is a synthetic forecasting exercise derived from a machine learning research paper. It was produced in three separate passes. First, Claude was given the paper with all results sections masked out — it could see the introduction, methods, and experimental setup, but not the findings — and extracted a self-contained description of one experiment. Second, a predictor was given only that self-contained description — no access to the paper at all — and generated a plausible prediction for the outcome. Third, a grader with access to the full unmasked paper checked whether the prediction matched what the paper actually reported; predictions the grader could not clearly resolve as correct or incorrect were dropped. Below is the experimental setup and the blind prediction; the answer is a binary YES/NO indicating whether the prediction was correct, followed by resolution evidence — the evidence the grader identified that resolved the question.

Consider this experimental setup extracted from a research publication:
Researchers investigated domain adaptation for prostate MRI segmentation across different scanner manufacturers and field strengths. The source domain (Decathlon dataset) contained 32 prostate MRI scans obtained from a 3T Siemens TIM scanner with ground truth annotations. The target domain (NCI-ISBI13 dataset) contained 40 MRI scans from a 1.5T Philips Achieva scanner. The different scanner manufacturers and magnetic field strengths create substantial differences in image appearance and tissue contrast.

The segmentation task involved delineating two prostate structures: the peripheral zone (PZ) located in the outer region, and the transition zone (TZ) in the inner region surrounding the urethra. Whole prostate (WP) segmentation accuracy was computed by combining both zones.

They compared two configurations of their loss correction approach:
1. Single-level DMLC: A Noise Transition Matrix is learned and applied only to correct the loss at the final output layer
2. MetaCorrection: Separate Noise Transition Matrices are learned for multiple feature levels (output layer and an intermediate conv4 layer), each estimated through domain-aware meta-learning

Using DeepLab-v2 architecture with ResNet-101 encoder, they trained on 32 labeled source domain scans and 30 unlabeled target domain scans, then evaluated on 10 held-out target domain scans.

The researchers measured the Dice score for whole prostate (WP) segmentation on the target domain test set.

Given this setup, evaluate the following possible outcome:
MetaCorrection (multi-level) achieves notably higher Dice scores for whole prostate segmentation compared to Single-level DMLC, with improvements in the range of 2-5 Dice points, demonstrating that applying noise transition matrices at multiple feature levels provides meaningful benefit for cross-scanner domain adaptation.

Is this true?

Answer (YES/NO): NO